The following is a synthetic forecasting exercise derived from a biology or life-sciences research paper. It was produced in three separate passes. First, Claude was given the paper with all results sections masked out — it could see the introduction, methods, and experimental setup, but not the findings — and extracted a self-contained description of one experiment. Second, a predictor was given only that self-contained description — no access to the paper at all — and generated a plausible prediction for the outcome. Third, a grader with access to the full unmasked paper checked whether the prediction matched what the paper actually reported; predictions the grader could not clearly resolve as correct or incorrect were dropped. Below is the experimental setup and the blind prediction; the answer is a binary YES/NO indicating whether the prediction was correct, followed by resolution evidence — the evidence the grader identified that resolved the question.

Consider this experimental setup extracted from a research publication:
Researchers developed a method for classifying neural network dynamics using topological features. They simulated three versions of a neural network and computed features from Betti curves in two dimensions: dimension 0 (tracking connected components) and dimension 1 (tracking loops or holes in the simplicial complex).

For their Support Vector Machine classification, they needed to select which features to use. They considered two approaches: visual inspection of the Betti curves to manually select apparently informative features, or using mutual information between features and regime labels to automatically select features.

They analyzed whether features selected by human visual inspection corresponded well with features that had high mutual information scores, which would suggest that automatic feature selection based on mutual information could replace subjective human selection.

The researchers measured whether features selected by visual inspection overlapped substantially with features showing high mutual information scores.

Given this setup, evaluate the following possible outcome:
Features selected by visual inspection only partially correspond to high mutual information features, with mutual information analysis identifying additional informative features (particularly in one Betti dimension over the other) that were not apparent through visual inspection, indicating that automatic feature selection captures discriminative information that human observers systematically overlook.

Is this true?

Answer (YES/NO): NO